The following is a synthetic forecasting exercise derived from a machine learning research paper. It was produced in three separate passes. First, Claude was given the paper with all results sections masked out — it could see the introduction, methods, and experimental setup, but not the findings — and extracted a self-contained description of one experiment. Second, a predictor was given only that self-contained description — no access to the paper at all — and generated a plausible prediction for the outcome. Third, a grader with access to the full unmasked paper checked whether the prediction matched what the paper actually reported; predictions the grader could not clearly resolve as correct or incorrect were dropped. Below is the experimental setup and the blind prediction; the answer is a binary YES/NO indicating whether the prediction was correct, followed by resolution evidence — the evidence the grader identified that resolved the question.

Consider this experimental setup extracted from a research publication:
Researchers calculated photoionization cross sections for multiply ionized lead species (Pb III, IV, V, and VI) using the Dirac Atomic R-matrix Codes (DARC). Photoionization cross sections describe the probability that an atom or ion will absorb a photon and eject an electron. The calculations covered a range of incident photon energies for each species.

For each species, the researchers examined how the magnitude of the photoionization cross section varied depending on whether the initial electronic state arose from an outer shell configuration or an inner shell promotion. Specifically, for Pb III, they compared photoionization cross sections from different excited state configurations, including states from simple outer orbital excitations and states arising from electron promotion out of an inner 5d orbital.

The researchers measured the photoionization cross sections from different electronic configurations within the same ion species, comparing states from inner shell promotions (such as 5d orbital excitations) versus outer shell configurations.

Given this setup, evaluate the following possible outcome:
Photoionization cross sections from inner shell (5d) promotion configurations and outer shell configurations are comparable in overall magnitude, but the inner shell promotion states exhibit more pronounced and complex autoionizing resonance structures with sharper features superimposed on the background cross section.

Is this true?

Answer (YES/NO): NO